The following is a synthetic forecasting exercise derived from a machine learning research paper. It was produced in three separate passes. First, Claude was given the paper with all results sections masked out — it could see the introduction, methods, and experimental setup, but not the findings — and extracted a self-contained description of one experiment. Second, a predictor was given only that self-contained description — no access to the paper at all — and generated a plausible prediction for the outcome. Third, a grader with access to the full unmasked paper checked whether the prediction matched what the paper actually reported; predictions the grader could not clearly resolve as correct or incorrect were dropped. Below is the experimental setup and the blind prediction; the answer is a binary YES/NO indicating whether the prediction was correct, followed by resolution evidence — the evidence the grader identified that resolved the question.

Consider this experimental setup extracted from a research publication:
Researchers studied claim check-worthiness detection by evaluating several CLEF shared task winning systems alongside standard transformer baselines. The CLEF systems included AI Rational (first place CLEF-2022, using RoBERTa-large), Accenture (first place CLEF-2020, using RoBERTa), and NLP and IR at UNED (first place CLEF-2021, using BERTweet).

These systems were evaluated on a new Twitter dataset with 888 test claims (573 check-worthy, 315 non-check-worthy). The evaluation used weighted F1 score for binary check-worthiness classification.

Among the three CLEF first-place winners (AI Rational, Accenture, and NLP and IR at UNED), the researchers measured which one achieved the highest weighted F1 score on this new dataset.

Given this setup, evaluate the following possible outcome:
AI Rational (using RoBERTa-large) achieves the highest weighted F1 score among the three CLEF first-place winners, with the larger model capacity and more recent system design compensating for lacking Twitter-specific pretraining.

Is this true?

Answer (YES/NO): NO